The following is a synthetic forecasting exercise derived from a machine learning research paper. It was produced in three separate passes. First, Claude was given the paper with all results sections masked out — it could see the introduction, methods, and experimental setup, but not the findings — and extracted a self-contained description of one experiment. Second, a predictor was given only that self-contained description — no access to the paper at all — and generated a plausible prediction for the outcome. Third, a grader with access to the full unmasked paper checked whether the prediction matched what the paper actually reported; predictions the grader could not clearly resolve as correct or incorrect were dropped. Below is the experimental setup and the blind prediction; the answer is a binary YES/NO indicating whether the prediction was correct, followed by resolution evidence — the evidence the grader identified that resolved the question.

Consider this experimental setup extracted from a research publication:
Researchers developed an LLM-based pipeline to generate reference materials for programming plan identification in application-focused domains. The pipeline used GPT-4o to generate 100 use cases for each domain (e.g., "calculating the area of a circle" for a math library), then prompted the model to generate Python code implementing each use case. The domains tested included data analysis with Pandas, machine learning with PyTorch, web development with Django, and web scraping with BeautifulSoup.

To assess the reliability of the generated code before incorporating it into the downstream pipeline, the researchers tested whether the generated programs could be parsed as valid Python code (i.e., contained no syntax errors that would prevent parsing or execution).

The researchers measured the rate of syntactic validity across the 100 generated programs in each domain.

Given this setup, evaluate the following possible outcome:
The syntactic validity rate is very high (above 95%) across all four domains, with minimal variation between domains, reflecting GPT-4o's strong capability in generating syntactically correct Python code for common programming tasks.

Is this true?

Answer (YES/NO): YES